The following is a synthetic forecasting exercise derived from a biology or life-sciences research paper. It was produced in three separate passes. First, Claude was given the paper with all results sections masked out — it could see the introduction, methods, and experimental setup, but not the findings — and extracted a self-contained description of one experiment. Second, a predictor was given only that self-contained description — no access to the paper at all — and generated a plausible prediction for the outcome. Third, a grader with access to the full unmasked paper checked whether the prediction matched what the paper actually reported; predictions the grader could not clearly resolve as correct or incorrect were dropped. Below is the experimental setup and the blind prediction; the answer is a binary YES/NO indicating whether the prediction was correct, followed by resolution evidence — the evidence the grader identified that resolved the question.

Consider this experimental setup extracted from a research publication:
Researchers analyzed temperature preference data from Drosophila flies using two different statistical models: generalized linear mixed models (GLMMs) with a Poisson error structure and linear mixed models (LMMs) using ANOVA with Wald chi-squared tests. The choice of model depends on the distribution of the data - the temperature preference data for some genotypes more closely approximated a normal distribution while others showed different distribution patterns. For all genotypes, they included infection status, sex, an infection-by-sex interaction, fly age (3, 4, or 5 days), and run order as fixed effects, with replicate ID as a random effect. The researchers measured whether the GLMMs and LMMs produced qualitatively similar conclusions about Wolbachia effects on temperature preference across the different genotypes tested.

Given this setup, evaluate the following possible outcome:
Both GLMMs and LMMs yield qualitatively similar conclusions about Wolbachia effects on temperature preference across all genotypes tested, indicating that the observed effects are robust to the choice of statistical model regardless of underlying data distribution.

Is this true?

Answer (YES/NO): YES